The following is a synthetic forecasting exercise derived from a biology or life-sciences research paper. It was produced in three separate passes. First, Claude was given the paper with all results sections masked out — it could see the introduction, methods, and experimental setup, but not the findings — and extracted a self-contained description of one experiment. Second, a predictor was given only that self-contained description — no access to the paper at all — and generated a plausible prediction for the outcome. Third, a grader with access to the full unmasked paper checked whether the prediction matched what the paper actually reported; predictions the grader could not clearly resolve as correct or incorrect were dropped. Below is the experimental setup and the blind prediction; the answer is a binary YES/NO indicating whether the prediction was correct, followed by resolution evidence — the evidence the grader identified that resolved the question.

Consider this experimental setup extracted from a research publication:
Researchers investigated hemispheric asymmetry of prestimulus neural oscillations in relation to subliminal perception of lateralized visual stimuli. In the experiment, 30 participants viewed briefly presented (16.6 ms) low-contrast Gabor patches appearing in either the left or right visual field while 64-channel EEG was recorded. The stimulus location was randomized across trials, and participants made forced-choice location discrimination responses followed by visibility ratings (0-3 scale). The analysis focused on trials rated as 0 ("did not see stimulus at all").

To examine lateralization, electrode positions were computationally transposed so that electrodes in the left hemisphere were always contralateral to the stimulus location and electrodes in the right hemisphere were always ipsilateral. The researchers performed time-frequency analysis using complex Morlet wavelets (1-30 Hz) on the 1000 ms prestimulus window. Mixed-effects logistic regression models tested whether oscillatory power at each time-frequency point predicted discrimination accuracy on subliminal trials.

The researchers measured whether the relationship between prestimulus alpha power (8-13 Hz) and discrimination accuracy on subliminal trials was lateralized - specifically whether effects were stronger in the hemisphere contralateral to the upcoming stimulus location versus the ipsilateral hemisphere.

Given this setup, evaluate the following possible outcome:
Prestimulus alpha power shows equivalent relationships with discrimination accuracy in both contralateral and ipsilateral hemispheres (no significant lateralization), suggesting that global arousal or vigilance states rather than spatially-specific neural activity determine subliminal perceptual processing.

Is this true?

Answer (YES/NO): NO